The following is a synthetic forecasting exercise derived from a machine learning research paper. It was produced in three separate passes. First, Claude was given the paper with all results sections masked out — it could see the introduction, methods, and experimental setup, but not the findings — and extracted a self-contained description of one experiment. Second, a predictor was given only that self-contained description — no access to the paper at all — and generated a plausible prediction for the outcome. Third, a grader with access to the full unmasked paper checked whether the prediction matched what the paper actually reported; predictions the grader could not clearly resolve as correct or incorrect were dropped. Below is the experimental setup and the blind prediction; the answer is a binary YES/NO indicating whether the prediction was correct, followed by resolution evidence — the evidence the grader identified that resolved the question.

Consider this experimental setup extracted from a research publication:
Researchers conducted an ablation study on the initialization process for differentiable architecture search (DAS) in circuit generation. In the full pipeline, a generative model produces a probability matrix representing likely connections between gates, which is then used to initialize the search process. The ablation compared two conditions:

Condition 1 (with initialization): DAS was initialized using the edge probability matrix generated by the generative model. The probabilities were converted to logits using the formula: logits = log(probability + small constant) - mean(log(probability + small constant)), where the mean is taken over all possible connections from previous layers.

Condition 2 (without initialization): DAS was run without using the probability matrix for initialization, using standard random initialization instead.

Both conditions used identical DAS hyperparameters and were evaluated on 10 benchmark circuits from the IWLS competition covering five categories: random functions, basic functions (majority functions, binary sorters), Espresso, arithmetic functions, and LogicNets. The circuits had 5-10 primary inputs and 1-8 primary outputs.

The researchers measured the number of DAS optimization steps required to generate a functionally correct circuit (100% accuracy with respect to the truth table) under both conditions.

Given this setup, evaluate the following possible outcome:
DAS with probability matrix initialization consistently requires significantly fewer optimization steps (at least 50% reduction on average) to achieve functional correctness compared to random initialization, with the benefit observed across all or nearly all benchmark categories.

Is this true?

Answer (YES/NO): NO